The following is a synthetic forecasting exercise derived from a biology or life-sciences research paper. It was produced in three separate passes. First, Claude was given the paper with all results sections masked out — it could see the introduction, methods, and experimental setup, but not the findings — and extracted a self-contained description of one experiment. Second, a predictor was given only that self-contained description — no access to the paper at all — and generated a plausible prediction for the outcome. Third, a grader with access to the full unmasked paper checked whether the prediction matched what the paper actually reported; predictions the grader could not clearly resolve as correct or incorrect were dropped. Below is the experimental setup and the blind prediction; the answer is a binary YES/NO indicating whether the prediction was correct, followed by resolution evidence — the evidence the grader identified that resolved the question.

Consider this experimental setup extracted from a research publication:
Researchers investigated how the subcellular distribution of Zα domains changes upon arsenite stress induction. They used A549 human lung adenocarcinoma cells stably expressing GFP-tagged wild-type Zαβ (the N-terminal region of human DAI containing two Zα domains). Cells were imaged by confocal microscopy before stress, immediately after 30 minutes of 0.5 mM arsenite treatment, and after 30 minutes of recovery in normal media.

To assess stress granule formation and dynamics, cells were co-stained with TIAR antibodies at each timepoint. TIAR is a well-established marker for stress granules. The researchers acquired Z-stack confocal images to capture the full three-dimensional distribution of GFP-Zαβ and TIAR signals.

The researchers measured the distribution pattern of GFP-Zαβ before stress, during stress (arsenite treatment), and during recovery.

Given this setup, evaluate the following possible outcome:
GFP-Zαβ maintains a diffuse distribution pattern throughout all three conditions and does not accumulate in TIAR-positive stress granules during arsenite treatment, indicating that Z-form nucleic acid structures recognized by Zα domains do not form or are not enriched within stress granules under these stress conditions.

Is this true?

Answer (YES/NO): NO